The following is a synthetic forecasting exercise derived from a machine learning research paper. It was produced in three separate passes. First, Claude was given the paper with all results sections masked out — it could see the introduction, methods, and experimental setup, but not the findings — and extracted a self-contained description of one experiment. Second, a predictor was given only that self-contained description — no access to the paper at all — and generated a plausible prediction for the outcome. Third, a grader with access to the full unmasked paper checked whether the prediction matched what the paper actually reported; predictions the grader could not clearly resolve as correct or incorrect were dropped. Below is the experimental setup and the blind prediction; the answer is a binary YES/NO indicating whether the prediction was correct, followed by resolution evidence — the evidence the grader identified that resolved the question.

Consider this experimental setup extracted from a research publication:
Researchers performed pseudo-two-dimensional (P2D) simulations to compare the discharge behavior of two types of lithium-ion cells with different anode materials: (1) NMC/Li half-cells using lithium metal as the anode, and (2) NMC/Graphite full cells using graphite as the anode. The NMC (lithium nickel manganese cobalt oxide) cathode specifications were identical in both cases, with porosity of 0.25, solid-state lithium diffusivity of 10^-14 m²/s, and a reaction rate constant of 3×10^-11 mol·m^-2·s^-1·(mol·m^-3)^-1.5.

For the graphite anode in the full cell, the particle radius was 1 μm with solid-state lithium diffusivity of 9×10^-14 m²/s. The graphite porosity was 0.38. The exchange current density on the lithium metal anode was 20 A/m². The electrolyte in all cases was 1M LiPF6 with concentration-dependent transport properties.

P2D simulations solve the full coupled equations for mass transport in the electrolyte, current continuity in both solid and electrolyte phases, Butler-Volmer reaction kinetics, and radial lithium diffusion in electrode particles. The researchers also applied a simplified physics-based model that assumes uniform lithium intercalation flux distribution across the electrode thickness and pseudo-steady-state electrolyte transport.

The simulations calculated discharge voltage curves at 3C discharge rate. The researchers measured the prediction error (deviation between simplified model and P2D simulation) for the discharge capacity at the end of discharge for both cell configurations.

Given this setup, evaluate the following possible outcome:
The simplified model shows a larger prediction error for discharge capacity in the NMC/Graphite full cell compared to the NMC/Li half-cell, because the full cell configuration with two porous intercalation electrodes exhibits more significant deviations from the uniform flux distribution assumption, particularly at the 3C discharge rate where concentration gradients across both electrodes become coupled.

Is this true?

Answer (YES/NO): YES